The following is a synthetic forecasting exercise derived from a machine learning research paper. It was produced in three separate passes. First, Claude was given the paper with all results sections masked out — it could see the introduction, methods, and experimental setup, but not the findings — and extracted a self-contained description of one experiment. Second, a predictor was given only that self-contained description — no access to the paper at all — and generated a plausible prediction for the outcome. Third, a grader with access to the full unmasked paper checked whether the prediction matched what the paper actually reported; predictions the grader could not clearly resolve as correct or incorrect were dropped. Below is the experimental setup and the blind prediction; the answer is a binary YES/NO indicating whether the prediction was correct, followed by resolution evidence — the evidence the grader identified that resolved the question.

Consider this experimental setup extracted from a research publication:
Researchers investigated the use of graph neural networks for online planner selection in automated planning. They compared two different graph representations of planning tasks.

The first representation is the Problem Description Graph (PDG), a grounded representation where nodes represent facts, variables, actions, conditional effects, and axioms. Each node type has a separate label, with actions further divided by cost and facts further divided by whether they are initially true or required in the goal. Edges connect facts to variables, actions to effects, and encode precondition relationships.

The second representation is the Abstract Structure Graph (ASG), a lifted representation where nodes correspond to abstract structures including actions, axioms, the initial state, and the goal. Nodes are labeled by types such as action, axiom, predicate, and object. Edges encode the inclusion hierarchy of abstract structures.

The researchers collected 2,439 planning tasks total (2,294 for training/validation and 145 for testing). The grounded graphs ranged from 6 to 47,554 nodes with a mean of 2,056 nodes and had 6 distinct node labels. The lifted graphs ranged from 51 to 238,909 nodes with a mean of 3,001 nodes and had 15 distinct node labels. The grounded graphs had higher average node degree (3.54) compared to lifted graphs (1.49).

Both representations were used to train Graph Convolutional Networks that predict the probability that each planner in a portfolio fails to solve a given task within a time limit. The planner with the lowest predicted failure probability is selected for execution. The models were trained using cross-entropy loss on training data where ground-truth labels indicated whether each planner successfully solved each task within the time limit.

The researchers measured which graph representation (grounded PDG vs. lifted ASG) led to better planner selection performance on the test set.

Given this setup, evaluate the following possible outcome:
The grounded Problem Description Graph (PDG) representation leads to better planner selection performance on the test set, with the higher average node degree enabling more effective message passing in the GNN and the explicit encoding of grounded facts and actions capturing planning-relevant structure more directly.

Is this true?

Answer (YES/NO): NO